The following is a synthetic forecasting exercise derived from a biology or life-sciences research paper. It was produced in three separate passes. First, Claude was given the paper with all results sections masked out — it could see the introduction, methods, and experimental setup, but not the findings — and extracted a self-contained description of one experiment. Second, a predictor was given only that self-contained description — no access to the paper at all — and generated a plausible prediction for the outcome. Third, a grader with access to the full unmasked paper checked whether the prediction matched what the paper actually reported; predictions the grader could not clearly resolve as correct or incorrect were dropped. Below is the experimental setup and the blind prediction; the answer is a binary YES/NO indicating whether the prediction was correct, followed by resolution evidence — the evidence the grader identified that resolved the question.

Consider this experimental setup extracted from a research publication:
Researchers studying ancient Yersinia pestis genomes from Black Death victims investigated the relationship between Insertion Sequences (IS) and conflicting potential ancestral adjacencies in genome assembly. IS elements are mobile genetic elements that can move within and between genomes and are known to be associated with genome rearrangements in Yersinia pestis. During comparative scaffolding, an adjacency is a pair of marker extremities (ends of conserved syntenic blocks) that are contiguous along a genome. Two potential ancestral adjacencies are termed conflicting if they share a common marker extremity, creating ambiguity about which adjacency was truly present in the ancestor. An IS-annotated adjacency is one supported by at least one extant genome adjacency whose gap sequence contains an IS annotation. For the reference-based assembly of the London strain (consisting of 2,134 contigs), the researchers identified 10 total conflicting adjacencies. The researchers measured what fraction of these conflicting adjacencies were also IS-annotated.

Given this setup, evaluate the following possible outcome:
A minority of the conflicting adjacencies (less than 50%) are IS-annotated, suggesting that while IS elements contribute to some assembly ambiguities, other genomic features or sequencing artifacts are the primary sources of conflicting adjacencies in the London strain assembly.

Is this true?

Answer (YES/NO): NO